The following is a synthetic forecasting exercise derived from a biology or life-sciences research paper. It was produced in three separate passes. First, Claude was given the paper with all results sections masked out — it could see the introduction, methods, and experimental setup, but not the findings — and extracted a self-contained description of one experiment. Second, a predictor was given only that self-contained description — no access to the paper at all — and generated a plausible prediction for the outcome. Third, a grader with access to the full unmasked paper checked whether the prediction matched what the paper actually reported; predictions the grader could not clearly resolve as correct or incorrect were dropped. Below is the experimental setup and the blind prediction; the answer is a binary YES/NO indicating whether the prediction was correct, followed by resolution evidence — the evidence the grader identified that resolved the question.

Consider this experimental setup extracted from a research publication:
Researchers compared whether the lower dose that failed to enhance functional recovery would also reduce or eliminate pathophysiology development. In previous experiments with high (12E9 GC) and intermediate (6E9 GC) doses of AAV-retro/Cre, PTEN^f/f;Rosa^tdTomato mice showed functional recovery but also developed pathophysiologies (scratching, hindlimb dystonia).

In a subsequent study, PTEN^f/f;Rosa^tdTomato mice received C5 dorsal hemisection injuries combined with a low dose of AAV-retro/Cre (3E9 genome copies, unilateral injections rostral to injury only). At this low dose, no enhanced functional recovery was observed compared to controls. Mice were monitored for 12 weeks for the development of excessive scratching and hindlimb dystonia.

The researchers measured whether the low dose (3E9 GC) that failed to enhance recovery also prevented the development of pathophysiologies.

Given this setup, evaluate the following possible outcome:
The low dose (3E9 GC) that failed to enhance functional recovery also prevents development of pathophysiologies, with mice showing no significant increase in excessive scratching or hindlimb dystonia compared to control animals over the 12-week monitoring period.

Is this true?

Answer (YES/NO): NO